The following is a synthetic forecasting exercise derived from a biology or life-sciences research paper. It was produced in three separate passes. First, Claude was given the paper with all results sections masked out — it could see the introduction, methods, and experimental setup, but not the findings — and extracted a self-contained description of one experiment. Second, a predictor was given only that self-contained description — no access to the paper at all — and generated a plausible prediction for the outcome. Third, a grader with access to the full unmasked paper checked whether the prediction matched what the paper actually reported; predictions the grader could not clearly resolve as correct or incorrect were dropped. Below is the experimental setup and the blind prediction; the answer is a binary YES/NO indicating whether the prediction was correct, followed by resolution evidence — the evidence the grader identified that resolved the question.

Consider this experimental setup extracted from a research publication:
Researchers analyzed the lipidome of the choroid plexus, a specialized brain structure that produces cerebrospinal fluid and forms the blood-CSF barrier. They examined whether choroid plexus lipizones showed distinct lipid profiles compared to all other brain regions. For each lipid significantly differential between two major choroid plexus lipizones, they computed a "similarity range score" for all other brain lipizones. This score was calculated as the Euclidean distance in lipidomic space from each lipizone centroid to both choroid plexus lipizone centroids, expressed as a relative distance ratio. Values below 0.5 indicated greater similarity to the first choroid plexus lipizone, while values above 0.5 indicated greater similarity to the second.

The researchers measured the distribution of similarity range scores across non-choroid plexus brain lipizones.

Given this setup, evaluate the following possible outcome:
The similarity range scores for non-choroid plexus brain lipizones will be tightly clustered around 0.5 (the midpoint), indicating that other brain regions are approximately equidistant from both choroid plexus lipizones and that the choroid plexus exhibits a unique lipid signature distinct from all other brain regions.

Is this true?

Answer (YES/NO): NO